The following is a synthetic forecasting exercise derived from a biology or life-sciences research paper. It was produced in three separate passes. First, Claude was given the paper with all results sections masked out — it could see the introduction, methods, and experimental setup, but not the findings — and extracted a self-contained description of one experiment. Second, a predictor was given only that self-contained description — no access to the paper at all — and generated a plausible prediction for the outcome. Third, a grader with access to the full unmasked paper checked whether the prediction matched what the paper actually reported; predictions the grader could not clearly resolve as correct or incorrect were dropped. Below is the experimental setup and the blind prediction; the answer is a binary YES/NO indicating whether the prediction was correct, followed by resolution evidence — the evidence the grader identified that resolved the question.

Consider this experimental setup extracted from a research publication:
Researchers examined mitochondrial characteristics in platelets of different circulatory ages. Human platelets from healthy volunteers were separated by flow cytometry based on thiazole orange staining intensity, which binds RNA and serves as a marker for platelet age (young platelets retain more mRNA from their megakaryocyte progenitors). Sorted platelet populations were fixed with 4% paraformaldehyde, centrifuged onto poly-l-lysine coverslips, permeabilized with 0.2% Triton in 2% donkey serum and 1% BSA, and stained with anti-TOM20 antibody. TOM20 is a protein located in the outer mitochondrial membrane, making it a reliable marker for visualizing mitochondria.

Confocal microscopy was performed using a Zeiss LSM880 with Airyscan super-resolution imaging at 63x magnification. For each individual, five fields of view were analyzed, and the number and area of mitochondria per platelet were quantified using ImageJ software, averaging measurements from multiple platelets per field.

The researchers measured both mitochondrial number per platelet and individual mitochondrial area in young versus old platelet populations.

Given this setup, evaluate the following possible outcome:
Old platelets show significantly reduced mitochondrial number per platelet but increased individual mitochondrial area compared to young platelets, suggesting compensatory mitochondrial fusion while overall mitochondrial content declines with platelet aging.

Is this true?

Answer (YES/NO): NO